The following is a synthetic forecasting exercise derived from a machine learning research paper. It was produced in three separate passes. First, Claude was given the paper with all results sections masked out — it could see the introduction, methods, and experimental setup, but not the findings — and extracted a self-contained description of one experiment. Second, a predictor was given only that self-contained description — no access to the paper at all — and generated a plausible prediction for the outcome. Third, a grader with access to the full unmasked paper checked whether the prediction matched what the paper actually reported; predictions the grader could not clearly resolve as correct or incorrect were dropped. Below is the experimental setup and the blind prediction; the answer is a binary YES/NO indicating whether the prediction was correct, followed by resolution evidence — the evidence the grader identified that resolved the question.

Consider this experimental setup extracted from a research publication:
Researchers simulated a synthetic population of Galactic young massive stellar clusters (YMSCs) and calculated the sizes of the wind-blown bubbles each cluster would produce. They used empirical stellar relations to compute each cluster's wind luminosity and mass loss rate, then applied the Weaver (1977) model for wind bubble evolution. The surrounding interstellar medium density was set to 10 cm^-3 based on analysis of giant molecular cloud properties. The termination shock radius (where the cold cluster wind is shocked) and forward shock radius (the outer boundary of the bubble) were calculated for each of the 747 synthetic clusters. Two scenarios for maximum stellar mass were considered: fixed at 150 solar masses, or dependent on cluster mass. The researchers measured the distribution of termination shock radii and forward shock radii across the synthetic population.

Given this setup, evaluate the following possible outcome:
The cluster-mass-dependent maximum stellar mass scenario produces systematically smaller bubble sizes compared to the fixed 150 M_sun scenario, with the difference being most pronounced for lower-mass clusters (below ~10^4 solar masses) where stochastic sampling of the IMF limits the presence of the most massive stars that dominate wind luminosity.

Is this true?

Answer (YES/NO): NO